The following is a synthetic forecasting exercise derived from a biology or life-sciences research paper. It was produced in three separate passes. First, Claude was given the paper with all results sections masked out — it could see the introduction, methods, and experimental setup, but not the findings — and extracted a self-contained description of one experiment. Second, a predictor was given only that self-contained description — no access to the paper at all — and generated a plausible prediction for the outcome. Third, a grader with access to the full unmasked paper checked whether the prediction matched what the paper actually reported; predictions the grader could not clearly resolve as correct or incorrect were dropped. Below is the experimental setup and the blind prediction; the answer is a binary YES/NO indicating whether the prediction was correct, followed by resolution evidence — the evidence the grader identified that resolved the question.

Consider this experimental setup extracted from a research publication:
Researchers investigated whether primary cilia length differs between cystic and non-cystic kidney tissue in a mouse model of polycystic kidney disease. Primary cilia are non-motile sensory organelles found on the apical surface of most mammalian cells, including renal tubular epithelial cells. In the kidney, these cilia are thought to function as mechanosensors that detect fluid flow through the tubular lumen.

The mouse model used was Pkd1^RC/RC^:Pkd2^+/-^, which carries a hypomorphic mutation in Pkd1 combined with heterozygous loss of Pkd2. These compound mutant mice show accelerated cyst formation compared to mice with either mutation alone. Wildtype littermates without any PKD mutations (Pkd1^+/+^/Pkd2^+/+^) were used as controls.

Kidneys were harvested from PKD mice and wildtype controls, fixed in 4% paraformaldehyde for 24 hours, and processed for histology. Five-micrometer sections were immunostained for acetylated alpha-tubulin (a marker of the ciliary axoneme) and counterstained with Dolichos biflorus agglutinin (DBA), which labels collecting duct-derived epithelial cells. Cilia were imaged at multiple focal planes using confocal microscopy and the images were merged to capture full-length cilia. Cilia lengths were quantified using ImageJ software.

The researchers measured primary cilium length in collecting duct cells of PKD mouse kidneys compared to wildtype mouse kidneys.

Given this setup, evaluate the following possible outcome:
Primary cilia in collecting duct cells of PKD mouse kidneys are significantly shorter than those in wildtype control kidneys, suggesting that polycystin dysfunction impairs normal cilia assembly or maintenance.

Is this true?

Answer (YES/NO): NO